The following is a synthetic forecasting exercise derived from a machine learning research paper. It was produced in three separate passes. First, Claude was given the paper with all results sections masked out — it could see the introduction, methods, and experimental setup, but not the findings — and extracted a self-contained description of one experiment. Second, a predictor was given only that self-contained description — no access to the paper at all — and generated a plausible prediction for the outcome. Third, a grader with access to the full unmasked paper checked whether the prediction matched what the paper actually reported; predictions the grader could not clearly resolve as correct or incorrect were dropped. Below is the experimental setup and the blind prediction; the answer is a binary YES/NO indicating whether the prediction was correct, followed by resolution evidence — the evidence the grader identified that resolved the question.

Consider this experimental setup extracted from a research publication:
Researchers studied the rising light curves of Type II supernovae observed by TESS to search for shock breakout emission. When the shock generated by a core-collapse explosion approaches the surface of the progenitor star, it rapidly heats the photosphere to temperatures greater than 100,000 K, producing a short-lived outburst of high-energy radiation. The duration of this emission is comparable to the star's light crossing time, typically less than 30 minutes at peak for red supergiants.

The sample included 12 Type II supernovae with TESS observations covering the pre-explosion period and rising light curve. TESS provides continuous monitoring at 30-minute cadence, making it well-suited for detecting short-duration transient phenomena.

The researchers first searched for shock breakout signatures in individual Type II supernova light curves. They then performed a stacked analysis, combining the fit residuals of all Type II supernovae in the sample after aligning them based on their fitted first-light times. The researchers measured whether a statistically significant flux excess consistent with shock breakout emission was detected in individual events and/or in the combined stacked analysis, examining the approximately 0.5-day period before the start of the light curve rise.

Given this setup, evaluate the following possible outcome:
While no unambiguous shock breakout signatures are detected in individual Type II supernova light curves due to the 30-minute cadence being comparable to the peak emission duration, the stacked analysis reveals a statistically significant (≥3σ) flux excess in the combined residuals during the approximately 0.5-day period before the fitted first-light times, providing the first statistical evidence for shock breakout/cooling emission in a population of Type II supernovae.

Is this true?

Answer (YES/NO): YES